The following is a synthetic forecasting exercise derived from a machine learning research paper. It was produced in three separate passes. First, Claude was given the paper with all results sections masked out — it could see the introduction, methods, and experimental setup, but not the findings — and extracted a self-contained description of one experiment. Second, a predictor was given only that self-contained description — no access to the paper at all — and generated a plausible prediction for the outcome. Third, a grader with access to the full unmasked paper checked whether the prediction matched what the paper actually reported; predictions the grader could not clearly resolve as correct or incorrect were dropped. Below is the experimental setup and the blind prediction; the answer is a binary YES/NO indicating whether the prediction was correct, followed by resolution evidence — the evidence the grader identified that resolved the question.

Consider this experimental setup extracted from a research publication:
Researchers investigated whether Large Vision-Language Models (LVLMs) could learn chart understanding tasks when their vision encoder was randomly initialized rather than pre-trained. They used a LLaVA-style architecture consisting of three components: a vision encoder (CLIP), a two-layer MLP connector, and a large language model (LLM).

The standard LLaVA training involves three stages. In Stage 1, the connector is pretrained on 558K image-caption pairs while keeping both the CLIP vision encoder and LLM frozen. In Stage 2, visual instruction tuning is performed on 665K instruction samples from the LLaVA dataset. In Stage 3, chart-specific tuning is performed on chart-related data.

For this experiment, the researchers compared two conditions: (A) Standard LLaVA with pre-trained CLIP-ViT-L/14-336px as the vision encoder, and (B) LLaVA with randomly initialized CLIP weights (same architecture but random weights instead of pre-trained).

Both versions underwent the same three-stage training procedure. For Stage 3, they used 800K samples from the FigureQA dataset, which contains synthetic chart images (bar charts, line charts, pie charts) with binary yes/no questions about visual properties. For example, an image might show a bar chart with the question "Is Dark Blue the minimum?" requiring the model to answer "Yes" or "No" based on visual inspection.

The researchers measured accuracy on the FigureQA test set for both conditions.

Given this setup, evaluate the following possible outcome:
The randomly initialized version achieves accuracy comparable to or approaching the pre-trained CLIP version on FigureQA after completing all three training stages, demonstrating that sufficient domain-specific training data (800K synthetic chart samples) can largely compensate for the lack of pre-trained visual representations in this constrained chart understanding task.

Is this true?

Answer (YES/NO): NO